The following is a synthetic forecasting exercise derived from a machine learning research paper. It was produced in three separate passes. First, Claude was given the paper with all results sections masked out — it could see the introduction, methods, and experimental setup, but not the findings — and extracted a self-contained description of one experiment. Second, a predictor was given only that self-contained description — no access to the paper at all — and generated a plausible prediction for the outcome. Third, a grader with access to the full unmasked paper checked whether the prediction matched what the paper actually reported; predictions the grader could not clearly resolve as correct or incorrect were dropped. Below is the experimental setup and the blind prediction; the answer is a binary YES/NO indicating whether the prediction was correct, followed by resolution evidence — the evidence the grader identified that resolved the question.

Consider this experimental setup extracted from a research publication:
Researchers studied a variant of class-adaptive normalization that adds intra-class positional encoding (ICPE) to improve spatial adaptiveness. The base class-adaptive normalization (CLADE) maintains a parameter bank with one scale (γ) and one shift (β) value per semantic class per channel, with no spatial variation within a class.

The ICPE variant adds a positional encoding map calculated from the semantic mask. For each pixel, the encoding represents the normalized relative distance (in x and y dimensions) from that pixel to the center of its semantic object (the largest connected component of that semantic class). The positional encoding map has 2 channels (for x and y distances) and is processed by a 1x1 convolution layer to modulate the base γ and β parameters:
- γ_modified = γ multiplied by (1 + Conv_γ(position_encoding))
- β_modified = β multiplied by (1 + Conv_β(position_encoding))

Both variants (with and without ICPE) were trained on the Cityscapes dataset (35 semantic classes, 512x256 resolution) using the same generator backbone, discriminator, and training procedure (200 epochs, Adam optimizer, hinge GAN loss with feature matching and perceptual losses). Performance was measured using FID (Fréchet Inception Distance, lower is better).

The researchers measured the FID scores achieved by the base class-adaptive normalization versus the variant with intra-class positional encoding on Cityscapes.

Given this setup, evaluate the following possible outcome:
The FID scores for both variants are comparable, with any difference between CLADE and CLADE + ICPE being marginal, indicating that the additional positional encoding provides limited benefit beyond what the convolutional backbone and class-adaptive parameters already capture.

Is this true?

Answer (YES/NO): NO